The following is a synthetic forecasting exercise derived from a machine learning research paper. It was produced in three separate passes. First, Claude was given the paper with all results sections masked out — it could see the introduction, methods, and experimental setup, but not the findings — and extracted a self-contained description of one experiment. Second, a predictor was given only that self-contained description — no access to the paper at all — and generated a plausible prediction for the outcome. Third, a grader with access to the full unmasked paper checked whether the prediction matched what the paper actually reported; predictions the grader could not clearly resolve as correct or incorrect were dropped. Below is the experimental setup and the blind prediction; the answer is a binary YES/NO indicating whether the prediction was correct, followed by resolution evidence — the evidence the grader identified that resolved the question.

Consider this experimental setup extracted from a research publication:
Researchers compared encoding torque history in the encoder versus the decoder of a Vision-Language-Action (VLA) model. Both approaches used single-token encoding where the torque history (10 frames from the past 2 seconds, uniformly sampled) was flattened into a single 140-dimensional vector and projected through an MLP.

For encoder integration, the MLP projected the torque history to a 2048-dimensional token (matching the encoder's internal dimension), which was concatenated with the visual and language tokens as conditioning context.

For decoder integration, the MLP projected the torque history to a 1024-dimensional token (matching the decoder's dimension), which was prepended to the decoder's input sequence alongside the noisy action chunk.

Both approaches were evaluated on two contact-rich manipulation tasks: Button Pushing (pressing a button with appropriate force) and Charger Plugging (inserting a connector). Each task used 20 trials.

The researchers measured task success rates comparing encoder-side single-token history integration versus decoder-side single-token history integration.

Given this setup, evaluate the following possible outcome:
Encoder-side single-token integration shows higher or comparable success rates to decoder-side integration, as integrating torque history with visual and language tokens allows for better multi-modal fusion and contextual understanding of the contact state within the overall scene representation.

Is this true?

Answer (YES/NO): NO